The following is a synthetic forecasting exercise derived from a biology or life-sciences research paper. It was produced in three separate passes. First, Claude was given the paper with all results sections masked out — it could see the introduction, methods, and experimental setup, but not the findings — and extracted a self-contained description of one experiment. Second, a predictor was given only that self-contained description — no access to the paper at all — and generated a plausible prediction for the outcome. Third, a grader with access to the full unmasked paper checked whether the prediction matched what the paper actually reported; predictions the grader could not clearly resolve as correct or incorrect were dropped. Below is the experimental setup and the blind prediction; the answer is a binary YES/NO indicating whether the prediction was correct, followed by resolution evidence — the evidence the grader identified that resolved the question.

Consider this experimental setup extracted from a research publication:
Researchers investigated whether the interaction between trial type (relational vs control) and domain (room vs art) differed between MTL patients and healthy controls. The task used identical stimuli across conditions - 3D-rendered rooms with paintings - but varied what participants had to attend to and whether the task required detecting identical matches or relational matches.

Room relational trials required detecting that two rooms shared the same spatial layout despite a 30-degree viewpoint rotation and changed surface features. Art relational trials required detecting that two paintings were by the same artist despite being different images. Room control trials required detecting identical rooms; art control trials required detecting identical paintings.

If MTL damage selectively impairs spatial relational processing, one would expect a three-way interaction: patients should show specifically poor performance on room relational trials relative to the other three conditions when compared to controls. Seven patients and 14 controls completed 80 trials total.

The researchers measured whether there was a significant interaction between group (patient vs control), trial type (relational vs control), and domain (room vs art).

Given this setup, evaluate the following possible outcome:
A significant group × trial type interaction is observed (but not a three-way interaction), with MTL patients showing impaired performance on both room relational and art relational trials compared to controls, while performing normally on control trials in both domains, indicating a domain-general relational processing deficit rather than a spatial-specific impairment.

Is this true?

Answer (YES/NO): NO